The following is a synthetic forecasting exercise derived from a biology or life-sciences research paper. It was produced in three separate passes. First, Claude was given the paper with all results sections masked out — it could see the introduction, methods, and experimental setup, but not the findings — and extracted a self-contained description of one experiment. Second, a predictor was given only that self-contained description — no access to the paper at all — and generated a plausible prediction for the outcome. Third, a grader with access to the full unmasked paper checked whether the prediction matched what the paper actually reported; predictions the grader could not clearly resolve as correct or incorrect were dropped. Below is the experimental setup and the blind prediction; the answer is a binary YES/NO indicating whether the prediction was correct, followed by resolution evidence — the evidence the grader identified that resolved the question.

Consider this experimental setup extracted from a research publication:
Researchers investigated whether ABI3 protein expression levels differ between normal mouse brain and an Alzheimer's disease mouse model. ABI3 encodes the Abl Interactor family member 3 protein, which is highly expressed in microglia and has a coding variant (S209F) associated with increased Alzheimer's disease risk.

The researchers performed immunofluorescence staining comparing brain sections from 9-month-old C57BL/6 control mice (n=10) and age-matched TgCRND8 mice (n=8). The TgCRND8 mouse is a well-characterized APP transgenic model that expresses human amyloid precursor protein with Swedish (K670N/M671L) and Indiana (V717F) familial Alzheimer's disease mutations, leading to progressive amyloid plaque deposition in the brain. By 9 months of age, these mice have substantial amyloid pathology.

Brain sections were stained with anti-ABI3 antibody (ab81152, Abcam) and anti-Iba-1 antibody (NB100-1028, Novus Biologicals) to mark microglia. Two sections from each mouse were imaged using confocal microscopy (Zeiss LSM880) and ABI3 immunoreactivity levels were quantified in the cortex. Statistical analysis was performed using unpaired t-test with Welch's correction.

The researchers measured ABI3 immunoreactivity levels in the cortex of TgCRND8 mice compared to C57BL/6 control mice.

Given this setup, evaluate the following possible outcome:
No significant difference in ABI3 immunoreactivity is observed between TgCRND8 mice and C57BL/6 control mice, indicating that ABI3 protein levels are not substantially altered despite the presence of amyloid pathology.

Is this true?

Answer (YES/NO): NO